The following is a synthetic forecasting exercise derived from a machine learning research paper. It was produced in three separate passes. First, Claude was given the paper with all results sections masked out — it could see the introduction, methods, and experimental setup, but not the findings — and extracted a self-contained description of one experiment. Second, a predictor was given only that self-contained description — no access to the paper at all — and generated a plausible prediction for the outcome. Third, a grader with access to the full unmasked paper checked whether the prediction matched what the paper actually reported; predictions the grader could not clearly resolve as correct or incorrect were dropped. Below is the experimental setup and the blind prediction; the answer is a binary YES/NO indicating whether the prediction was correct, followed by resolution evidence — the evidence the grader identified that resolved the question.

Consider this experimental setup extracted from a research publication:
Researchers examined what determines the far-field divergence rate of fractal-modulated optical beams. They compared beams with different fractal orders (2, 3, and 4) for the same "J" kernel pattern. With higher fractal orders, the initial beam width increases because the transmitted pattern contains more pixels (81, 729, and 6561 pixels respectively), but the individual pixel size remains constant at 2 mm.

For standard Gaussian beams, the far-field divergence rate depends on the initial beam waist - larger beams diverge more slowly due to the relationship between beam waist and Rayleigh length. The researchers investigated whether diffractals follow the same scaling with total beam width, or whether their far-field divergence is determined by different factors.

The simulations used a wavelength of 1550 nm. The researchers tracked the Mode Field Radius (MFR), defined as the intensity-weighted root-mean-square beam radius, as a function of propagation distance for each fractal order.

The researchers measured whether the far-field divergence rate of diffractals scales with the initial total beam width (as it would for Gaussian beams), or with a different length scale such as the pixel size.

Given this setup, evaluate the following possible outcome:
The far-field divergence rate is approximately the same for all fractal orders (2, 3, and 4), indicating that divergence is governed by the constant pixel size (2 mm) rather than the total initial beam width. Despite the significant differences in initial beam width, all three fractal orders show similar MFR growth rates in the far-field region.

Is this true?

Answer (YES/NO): YES